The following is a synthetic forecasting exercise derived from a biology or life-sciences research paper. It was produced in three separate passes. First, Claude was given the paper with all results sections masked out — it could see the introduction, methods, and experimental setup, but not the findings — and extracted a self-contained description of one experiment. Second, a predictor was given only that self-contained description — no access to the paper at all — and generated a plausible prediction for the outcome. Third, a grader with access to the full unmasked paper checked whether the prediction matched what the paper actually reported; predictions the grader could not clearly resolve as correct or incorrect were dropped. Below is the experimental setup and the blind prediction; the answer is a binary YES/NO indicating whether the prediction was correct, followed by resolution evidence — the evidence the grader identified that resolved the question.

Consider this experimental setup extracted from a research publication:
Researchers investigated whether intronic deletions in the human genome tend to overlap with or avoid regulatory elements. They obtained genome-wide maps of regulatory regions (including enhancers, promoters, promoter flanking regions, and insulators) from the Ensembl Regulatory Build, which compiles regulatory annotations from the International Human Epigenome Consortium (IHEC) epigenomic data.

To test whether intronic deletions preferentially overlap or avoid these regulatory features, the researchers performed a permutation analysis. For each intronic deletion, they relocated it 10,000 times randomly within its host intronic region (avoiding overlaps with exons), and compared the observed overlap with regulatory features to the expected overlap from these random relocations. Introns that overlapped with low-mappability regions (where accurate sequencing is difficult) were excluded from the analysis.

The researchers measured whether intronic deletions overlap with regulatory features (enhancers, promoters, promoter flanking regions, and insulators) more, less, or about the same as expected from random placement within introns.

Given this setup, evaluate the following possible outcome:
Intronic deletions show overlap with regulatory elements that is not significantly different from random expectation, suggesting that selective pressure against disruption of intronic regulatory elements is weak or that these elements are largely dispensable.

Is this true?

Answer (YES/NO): NO